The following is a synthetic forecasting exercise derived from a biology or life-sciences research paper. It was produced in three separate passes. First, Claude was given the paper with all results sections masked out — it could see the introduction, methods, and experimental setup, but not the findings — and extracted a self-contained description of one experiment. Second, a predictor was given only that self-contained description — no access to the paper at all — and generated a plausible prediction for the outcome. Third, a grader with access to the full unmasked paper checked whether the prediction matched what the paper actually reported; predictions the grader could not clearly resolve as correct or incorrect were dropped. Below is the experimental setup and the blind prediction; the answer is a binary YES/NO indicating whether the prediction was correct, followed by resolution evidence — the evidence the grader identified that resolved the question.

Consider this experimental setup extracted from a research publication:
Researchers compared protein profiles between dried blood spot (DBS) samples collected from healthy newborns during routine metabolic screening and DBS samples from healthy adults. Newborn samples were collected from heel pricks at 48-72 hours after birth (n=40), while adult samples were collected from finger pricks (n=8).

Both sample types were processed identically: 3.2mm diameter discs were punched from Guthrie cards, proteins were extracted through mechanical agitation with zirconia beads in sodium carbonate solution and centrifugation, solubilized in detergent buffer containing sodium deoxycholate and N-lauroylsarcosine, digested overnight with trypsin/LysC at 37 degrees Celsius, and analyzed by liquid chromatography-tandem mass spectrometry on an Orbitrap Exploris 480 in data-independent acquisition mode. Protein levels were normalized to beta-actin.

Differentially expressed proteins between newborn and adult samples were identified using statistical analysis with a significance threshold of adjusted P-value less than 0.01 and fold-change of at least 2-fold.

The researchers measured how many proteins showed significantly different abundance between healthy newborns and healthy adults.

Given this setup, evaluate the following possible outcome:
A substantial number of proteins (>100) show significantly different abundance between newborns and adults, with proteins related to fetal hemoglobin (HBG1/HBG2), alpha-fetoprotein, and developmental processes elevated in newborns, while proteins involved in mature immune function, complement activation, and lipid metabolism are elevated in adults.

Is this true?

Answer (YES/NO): NO